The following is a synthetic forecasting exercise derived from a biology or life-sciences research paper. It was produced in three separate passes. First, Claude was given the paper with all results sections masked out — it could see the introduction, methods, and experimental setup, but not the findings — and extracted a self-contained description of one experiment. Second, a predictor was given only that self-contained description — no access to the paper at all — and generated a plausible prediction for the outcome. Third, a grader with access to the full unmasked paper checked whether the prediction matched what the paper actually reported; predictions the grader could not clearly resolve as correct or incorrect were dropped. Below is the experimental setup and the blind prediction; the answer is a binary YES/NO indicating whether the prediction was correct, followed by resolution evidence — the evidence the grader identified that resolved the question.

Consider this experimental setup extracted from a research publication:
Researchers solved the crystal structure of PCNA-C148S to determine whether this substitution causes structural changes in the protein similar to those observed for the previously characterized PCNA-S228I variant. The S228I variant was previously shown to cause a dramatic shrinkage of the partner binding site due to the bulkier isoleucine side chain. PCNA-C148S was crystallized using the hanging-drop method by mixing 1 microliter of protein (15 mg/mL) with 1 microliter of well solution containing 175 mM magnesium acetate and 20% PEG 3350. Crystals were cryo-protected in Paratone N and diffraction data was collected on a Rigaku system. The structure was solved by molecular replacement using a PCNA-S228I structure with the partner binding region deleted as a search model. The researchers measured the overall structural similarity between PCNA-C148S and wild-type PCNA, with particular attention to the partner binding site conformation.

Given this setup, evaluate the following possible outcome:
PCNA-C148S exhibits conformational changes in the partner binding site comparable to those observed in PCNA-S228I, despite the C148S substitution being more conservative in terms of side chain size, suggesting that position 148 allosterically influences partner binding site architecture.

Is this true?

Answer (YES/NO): NO